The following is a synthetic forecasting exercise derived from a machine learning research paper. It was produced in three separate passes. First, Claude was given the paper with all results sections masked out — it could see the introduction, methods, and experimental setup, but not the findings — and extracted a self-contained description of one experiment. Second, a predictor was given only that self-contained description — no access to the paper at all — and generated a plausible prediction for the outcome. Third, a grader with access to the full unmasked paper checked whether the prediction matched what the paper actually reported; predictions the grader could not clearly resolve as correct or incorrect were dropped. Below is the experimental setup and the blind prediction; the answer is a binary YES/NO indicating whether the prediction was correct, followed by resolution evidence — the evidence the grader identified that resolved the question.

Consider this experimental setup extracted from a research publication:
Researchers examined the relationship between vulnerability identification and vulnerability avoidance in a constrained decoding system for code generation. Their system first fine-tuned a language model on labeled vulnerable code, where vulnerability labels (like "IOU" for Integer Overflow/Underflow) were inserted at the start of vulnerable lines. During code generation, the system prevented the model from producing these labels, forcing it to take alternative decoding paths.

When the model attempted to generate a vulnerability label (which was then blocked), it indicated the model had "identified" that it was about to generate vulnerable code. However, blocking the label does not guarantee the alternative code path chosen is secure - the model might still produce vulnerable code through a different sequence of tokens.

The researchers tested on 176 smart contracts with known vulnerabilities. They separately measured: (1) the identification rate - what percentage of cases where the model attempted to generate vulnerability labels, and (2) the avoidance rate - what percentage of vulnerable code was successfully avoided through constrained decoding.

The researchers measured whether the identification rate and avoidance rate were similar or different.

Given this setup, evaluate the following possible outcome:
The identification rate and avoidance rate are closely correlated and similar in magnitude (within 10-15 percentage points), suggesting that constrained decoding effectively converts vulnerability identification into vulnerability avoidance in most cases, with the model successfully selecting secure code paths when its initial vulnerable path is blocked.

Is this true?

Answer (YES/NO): YES